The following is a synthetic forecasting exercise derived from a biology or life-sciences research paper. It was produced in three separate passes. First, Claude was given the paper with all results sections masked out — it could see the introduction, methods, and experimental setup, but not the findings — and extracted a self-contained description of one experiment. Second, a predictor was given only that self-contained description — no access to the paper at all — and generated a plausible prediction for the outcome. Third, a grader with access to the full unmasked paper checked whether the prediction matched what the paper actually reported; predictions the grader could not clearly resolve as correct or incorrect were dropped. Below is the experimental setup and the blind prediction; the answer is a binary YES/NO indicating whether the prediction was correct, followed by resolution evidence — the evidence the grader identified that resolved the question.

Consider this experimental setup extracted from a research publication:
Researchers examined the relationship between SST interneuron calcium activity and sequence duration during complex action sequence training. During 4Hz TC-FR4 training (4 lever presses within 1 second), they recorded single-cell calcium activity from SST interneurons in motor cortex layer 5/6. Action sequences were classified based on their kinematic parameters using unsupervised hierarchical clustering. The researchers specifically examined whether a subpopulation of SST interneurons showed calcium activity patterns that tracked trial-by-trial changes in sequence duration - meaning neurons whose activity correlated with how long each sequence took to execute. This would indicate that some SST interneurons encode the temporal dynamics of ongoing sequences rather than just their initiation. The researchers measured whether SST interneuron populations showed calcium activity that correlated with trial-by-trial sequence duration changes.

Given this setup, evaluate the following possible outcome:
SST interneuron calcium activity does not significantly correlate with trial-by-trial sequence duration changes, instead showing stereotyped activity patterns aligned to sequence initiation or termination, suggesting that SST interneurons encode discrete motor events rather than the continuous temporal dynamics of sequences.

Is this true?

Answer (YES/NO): NO